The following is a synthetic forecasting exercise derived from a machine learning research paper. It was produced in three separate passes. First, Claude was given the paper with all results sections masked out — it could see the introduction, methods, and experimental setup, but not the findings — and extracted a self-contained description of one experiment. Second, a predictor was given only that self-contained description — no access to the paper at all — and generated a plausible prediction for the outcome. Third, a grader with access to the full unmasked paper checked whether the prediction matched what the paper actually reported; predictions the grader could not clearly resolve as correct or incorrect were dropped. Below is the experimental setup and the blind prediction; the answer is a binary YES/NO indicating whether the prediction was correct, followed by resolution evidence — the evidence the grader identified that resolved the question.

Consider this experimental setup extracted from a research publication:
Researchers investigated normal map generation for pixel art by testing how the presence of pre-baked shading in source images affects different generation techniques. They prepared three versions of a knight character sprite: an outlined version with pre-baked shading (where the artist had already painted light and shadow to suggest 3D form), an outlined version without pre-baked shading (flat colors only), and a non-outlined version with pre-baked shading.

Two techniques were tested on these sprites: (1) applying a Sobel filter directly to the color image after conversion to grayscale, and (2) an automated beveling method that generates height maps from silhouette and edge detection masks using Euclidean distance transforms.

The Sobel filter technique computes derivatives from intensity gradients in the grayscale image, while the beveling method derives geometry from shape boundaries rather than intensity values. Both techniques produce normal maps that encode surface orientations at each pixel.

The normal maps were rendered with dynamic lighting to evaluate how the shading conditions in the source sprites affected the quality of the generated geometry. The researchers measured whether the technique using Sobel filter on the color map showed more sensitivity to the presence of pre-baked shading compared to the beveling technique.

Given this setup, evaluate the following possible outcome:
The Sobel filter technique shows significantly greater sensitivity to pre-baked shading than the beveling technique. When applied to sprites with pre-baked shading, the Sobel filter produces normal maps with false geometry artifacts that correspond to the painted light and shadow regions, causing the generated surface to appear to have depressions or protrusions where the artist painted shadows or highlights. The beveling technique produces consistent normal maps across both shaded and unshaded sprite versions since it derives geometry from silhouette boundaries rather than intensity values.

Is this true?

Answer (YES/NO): NO